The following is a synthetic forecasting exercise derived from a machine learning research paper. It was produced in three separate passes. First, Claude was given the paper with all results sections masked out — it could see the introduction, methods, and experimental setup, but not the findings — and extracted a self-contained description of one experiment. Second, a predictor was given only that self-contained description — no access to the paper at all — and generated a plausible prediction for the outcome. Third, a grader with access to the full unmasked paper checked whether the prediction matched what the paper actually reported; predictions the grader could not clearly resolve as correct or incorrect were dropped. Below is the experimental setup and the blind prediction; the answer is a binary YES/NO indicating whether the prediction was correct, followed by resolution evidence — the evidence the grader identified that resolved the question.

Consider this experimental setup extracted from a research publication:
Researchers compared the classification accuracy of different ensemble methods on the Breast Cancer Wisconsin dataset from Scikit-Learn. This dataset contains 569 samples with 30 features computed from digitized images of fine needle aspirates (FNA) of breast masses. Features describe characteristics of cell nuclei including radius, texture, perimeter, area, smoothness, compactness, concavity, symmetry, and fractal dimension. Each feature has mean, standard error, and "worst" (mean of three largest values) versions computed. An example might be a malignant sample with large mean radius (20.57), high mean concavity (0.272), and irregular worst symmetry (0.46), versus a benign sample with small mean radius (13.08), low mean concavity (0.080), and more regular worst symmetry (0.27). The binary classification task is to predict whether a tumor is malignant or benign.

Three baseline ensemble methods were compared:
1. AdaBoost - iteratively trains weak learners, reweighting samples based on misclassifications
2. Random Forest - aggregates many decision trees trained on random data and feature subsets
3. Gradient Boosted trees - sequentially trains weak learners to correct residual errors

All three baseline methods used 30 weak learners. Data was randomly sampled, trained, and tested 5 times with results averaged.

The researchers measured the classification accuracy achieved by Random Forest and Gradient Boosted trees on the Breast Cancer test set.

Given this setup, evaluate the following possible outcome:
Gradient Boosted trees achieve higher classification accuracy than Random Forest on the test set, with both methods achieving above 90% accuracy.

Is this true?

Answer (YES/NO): NO